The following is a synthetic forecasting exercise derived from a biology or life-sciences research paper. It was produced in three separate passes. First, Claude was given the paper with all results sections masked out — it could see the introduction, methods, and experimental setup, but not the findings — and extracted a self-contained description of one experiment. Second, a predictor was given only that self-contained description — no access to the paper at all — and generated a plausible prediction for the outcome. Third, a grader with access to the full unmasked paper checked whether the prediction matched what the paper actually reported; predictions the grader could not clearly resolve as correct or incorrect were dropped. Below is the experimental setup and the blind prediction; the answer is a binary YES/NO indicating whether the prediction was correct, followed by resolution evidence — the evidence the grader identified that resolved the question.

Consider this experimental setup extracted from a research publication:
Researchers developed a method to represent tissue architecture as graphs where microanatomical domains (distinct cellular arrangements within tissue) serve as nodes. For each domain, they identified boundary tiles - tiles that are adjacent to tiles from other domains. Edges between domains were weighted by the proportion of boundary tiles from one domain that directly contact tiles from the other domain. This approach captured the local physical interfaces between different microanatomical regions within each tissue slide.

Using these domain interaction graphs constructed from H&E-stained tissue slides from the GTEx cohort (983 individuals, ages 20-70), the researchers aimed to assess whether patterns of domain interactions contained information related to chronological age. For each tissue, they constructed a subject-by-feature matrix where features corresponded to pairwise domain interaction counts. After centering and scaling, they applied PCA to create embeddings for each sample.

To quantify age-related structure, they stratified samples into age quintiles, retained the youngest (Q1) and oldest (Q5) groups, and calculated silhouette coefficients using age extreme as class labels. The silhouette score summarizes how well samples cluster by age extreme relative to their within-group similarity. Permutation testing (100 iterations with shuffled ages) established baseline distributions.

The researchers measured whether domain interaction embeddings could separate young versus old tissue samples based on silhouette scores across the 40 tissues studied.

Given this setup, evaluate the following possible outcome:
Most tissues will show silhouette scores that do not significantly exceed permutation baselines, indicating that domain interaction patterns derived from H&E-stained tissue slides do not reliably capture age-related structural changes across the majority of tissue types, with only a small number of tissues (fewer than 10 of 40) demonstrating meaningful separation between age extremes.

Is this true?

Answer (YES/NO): YES